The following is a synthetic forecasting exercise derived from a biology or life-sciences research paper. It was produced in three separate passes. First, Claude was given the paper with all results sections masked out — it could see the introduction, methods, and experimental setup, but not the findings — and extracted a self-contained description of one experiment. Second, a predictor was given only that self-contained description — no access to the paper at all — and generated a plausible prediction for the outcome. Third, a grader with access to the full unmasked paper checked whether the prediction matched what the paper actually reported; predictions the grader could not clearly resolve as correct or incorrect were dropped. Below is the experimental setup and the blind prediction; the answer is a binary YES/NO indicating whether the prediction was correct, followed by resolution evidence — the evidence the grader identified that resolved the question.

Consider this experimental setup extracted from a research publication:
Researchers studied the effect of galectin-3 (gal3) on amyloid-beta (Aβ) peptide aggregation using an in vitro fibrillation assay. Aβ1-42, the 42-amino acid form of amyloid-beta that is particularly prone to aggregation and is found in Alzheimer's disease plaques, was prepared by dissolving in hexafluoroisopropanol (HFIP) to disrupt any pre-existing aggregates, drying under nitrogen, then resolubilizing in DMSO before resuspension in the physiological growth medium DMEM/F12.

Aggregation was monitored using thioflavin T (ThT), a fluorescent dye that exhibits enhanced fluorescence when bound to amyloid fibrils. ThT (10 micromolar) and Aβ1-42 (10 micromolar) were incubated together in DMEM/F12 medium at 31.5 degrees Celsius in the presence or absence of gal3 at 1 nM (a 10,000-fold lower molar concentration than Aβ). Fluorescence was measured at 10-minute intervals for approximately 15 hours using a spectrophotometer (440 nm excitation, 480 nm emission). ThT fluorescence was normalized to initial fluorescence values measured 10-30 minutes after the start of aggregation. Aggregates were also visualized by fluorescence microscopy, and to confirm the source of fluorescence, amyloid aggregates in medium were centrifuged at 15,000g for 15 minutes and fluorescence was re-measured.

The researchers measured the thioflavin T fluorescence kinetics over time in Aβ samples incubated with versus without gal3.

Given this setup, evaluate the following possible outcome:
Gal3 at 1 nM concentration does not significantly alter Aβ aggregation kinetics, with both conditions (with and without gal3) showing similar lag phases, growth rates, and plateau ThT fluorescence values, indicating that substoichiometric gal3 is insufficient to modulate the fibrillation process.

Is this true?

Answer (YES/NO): NO